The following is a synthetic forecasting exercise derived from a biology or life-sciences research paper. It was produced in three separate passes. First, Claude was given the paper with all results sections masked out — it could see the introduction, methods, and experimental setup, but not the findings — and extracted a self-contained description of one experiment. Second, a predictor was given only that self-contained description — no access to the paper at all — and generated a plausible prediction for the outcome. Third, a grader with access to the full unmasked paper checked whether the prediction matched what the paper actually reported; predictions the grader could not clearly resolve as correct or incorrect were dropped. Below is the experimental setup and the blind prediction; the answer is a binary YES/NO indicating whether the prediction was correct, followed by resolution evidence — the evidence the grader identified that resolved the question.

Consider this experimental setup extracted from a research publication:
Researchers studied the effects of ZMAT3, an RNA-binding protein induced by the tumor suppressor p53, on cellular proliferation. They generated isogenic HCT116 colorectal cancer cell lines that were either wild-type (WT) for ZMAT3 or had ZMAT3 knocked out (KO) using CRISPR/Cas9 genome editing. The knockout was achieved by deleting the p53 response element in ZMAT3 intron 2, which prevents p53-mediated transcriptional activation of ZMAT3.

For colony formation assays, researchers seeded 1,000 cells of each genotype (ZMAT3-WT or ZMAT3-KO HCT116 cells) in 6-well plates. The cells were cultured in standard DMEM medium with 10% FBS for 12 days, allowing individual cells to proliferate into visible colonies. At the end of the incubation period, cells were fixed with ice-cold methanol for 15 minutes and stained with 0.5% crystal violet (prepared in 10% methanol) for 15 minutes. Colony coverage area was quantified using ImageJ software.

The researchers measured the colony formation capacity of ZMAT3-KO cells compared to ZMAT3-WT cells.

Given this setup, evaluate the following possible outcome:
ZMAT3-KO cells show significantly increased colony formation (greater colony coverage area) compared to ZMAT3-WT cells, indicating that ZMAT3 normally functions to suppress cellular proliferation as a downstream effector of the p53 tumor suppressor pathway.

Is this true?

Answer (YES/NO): YES